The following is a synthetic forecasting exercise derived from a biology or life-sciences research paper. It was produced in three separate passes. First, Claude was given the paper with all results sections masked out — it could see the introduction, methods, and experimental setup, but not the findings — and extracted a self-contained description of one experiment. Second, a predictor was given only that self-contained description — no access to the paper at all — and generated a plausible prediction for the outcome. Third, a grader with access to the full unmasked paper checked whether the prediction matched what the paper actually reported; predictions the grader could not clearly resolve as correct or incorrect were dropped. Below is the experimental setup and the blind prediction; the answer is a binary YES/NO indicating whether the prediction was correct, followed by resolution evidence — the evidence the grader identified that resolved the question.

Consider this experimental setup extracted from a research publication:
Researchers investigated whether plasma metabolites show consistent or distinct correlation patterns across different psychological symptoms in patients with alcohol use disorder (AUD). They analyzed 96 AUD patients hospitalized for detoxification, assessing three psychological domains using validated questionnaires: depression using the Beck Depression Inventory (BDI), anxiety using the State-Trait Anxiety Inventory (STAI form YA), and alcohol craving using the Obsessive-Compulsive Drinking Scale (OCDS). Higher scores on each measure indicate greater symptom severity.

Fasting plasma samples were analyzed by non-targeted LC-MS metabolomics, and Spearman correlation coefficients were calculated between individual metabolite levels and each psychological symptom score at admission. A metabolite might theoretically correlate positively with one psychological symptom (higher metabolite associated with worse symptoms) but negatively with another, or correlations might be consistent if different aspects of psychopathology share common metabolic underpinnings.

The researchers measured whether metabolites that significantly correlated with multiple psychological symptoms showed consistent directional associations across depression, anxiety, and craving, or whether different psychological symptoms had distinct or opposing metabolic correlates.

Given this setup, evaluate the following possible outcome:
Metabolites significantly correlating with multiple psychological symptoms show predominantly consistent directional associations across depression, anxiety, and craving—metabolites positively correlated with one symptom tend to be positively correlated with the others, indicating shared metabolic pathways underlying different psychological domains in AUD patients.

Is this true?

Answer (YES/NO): YES